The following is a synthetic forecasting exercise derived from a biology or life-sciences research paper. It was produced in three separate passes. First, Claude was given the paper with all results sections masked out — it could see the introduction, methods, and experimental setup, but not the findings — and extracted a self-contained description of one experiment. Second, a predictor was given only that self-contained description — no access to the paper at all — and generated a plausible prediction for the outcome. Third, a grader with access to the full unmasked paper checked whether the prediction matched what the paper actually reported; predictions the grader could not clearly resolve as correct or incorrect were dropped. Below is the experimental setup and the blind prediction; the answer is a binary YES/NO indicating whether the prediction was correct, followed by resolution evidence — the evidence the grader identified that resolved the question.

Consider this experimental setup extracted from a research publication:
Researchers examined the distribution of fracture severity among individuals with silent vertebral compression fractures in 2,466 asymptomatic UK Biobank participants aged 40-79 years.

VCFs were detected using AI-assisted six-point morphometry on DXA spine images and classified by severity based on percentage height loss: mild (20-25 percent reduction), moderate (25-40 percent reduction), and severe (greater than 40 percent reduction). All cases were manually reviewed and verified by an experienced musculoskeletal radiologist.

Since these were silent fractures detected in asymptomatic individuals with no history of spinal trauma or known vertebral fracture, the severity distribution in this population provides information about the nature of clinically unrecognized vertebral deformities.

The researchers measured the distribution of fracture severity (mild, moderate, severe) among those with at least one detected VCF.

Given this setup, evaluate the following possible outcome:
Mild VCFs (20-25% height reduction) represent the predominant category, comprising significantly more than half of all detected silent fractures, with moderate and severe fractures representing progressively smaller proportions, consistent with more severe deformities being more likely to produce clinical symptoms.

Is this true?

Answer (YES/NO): NO